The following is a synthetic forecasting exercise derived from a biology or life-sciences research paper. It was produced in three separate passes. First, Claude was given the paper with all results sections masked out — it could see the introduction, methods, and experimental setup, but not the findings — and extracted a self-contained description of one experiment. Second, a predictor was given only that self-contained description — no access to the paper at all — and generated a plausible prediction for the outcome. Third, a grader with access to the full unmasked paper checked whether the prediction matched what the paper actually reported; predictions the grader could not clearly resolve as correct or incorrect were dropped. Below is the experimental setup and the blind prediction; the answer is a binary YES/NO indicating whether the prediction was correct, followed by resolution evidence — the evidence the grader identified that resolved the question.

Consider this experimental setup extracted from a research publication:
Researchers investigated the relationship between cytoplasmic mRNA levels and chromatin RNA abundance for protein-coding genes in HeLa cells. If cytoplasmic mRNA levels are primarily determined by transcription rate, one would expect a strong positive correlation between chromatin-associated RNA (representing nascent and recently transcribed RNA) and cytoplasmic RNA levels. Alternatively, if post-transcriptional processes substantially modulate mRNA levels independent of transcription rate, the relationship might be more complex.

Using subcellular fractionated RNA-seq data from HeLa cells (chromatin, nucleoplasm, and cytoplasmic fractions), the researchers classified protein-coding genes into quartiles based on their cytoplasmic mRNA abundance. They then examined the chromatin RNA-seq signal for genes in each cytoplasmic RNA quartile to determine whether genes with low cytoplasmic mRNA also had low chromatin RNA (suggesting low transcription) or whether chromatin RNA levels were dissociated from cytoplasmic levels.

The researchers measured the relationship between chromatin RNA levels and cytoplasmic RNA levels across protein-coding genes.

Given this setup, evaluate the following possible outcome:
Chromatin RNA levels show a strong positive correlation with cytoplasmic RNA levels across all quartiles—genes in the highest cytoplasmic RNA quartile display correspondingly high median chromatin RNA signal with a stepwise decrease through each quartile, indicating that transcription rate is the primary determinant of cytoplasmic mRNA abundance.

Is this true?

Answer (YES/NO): NO